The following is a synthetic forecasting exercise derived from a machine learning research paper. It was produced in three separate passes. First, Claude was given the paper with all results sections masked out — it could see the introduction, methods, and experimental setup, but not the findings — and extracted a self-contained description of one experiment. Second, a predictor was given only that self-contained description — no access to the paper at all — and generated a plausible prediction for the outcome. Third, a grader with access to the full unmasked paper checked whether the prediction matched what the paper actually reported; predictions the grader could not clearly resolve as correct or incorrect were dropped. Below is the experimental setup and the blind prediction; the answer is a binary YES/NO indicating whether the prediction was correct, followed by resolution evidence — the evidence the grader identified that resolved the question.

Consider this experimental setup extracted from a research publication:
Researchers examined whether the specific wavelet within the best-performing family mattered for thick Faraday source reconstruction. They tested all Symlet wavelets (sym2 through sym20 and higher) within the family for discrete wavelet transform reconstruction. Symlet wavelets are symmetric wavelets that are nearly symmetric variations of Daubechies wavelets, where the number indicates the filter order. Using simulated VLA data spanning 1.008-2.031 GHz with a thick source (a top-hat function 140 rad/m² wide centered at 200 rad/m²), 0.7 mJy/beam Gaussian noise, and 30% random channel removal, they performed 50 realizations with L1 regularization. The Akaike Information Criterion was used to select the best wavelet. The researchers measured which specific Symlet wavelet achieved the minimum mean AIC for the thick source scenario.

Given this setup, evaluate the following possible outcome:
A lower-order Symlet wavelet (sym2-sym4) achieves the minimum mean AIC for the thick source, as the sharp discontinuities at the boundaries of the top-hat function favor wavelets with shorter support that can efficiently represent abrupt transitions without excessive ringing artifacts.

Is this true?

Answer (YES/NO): NO